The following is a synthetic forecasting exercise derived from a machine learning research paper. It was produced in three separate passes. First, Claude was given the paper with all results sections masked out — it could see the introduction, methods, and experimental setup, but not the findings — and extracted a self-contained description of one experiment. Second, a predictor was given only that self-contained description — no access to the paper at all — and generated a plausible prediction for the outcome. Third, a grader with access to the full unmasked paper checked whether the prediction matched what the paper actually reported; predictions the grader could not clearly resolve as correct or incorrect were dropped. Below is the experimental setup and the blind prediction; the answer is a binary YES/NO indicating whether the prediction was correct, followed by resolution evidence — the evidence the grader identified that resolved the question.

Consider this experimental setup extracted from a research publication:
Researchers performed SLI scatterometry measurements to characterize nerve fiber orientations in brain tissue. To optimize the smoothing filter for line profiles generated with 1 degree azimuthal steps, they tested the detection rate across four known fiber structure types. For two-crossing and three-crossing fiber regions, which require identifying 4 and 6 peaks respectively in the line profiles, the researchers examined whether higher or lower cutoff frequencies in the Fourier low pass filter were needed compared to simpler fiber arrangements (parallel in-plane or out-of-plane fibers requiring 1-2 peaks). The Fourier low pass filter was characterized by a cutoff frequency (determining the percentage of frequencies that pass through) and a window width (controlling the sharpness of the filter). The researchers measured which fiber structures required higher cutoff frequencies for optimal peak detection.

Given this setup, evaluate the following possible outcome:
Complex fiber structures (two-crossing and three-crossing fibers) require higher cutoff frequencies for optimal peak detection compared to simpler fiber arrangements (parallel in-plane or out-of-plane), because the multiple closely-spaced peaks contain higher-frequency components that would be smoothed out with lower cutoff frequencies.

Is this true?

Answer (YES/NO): YES